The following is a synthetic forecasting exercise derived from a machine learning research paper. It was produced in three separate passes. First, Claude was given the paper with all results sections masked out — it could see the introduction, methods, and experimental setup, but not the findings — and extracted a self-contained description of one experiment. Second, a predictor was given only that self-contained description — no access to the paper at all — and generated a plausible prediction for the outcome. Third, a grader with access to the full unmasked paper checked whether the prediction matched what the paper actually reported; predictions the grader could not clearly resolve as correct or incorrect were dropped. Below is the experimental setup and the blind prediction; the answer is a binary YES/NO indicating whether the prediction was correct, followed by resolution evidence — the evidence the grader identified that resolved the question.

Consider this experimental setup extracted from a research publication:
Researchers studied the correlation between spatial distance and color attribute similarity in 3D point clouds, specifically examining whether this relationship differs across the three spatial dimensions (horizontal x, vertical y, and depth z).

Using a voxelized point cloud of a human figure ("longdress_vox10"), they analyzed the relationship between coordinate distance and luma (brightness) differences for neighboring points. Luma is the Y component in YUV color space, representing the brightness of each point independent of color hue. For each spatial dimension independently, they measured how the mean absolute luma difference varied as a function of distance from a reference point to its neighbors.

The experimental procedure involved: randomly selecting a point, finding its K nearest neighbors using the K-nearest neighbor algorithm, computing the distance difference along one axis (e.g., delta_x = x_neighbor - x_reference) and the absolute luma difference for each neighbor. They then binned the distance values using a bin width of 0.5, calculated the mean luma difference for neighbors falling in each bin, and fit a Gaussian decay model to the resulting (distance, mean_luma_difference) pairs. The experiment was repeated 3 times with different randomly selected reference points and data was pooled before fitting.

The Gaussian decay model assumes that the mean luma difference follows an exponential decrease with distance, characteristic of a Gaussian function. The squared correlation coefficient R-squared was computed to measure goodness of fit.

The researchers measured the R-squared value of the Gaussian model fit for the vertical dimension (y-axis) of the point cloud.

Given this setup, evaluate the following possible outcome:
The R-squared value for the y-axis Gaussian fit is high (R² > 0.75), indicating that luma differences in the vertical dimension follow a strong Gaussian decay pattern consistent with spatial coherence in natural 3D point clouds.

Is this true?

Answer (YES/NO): YES